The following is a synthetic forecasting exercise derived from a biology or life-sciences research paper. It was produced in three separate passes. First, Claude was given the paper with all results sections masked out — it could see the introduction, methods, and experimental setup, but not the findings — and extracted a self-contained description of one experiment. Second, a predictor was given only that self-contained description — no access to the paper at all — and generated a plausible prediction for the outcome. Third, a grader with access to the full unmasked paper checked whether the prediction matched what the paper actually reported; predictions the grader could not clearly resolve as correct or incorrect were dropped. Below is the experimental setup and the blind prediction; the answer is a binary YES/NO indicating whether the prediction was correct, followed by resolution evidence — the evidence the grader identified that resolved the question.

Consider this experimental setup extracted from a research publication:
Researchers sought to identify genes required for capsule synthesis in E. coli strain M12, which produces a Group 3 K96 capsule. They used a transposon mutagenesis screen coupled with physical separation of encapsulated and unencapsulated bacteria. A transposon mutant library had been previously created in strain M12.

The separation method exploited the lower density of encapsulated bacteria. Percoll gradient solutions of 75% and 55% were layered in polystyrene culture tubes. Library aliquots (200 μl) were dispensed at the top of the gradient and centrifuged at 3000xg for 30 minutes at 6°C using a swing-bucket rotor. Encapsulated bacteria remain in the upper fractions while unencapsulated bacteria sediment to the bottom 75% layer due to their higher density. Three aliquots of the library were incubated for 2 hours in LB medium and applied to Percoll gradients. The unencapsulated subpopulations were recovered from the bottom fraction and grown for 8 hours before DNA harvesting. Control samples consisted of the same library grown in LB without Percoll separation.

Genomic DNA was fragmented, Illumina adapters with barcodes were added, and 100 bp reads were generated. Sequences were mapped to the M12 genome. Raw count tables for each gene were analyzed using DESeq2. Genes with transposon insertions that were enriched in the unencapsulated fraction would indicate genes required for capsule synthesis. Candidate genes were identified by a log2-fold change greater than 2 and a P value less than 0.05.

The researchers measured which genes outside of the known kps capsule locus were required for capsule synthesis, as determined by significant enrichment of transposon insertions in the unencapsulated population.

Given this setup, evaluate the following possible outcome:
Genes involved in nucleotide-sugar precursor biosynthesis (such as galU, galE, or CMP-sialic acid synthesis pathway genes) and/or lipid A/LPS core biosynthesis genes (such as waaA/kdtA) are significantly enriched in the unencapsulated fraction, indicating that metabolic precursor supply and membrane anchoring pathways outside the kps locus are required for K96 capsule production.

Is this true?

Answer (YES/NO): NO